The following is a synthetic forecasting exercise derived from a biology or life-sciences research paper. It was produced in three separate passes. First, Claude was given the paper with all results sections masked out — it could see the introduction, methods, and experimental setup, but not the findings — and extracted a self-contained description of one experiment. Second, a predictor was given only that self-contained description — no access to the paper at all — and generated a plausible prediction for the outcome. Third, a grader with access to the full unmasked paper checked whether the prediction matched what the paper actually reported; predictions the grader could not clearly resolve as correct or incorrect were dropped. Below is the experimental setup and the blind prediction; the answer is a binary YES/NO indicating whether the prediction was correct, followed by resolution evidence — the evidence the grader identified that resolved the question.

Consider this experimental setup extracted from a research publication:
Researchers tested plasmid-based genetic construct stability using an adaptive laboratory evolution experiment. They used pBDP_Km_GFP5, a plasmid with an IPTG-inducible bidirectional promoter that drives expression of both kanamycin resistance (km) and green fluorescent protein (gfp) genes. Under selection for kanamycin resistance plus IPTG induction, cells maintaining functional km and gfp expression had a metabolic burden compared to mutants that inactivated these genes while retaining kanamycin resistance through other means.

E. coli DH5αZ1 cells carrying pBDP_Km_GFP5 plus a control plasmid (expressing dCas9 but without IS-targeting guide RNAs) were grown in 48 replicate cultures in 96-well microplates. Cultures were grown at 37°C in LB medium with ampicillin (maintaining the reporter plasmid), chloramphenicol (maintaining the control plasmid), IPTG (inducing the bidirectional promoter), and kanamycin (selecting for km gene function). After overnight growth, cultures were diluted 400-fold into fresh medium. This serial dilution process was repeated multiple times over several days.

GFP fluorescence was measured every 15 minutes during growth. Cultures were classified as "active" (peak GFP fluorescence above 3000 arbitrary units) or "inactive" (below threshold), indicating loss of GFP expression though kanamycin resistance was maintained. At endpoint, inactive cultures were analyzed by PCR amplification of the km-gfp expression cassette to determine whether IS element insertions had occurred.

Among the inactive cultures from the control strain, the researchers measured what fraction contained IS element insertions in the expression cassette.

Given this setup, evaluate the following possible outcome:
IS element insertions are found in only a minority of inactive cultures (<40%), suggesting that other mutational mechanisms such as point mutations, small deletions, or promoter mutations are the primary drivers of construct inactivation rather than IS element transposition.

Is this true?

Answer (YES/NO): NO